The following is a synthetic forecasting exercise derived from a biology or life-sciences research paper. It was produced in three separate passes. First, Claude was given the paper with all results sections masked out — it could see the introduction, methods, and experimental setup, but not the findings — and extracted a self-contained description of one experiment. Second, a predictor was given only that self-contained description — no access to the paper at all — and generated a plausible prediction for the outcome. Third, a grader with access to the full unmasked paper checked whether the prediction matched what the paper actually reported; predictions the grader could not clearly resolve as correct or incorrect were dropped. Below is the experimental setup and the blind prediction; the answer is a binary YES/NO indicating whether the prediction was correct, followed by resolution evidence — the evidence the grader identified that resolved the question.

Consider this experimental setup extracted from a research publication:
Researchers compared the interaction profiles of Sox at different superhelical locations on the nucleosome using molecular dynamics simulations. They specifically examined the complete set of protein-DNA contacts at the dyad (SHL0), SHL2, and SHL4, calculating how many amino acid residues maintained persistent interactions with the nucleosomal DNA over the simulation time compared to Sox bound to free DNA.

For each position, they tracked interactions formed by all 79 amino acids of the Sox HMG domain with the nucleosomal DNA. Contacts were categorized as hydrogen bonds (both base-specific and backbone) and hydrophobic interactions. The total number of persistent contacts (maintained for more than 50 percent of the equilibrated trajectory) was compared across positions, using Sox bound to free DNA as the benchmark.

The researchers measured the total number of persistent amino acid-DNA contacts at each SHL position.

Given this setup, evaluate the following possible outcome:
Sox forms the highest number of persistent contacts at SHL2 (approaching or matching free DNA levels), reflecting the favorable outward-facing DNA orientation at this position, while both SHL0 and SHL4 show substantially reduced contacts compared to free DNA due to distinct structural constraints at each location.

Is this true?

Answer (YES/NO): YES